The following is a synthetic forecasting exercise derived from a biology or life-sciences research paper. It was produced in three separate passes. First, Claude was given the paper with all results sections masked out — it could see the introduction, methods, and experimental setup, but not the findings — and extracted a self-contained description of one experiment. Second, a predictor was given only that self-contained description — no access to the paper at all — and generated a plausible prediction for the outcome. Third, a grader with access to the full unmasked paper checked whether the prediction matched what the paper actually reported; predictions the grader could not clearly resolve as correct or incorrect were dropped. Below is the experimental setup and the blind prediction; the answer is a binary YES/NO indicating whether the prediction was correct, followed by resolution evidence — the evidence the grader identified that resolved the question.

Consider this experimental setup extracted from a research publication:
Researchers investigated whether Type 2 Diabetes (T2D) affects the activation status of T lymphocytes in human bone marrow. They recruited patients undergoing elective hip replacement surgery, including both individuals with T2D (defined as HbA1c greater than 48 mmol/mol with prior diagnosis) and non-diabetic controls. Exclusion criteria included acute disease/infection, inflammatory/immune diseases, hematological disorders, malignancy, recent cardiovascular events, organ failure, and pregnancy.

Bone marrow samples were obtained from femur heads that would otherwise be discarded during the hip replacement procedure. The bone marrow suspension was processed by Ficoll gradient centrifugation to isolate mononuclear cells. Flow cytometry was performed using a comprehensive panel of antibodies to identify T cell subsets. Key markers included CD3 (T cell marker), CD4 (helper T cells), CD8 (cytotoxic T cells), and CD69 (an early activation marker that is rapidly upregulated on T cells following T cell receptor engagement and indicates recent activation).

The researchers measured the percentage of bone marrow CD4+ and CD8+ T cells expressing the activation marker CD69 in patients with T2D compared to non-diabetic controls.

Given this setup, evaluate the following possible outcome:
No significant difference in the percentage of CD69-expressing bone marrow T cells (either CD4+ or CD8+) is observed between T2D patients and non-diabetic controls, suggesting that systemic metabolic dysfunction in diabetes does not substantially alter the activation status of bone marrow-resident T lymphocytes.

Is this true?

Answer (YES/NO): NO